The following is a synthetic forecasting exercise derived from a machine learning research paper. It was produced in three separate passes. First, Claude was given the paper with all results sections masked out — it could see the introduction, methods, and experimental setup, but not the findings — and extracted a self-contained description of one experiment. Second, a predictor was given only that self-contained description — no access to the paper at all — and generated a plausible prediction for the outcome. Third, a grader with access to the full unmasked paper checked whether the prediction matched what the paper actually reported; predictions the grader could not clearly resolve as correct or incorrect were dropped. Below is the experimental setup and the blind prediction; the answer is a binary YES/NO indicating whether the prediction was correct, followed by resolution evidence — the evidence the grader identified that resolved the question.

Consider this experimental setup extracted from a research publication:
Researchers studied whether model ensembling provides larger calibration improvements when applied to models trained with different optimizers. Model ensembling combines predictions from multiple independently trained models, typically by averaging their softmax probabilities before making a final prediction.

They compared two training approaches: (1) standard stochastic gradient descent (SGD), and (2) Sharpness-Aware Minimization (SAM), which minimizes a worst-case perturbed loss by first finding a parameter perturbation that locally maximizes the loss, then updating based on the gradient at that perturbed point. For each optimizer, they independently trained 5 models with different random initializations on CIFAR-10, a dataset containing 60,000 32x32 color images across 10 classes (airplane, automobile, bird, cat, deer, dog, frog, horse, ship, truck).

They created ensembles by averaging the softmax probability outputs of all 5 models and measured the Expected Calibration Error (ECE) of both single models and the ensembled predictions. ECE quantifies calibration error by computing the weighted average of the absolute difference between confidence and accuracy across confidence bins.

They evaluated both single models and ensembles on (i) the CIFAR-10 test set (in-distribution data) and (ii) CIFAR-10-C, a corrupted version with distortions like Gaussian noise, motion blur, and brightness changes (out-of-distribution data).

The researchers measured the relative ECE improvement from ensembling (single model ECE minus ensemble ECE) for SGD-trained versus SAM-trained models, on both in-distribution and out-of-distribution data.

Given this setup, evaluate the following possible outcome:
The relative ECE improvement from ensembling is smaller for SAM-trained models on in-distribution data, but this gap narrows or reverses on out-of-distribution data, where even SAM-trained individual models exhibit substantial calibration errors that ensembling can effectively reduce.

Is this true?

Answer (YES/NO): YES